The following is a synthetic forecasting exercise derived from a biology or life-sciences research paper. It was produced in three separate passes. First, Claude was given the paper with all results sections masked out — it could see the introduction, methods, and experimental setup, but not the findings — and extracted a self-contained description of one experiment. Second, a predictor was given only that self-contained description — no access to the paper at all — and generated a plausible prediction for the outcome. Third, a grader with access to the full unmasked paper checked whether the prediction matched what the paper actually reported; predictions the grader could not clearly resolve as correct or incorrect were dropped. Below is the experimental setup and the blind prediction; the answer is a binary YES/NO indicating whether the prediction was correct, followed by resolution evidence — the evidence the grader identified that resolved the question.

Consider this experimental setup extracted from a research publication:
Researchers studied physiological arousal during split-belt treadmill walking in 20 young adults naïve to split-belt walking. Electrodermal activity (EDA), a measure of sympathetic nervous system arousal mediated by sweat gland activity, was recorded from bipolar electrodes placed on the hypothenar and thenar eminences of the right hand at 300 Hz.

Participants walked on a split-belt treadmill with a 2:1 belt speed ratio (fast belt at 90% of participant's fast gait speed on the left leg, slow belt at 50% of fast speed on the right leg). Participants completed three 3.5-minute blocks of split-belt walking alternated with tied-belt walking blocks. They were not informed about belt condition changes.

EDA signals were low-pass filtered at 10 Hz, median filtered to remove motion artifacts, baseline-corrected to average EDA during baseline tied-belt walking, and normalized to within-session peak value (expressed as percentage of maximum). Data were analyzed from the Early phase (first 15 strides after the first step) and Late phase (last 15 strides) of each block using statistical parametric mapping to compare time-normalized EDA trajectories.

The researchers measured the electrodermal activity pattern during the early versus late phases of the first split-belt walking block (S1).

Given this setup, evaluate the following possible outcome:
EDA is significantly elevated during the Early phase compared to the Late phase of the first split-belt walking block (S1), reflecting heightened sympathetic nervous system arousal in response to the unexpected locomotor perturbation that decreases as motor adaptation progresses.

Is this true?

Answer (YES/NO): YES